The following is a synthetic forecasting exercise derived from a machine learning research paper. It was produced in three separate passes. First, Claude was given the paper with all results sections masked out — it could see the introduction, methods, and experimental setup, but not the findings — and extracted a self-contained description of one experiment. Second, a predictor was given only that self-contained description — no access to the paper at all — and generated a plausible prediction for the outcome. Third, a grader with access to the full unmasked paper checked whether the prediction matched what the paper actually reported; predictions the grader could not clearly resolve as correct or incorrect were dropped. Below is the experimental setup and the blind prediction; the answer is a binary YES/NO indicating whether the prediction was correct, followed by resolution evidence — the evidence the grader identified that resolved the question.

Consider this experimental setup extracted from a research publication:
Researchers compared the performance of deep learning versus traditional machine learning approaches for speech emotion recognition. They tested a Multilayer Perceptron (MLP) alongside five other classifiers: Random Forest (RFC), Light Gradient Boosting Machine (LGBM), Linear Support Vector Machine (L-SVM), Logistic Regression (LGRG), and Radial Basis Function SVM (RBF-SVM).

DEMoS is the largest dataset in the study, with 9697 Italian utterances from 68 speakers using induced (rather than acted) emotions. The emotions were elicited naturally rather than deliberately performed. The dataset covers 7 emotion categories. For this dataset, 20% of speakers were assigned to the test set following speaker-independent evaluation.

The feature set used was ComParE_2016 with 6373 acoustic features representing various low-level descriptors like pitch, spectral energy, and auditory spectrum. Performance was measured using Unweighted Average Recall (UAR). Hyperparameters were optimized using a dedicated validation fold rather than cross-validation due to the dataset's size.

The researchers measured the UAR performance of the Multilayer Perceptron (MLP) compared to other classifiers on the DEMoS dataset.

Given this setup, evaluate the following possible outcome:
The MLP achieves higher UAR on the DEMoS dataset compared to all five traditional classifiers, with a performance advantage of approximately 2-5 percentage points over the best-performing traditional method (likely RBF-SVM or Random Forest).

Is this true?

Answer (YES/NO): NO